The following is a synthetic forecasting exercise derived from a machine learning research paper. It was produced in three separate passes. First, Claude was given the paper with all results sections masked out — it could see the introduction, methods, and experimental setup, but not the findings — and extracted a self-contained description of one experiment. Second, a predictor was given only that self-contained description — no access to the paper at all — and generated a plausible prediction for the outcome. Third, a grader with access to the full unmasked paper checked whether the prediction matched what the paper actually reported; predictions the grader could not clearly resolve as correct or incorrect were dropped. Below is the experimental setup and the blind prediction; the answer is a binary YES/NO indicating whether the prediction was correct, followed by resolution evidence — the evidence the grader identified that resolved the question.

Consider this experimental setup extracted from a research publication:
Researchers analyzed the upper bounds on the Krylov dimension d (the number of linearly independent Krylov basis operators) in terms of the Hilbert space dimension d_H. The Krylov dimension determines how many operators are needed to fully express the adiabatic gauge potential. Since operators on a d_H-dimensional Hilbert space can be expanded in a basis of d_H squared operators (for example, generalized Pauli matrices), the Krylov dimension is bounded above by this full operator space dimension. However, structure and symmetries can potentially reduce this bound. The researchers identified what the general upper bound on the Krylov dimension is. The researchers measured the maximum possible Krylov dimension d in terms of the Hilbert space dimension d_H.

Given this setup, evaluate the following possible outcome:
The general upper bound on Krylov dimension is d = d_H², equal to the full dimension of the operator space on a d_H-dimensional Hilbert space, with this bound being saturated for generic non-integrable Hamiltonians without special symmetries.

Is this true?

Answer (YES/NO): NO